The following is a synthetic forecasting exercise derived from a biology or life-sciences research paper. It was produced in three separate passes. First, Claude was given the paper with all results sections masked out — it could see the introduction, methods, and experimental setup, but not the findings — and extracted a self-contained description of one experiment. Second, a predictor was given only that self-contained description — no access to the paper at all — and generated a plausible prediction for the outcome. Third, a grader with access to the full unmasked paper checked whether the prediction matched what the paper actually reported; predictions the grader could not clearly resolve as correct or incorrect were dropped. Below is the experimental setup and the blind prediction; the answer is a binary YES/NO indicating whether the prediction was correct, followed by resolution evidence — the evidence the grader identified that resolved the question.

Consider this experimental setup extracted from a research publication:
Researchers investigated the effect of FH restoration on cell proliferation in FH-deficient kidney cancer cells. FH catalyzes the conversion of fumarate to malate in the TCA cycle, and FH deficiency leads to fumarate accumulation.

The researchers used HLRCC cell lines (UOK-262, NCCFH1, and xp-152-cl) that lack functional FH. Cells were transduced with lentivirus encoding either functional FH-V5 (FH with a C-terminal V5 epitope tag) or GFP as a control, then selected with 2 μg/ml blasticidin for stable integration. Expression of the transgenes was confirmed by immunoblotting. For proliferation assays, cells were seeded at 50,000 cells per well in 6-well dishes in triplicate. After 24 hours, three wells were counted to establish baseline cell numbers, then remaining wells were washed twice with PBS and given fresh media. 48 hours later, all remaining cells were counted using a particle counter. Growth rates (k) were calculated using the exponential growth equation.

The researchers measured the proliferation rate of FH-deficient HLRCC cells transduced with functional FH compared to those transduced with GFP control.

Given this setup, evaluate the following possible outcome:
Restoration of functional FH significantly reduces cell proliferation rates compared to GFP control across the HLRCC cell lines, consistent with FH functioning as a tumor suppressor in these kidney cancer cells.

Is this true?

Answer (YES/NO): YES